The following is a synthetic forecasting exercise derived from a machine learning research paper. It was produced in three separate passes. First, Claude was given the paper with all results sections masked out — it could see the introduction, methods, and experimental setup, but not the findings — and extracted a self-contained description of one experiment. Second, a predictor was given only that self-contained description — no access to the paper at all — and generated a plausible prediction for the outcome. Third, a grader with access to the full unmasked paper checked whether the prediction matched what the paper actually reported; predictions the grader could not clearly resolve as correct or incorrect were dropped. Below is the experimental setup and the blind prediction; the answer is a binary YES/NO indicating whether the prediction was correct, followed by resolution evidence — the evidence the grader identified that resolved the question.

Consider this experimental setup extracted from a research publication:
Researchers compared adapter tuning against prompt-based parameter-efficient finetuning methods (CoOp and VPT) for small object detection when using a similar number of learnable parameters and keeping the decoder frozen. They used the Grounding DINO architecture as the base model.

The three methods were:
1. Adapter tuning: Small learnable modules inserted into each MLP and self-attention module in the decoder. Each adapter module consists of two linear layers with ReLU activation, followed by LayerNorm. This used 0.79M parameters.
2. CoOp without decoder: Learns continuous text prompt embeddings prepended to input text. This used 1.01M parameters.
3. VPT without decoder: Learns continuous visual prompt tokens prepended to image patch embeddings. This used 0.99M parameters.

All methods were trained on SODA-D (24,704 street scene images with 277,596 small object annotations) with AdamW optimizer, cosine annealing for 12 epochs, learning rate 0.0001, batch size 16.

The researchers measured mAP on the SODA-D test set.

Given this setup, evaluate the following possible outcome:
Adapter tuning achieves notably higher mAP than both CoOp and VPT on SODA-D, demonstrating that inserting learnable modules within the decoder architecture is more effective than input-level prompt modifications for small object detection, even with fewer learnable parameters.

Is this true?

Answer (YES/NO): YES